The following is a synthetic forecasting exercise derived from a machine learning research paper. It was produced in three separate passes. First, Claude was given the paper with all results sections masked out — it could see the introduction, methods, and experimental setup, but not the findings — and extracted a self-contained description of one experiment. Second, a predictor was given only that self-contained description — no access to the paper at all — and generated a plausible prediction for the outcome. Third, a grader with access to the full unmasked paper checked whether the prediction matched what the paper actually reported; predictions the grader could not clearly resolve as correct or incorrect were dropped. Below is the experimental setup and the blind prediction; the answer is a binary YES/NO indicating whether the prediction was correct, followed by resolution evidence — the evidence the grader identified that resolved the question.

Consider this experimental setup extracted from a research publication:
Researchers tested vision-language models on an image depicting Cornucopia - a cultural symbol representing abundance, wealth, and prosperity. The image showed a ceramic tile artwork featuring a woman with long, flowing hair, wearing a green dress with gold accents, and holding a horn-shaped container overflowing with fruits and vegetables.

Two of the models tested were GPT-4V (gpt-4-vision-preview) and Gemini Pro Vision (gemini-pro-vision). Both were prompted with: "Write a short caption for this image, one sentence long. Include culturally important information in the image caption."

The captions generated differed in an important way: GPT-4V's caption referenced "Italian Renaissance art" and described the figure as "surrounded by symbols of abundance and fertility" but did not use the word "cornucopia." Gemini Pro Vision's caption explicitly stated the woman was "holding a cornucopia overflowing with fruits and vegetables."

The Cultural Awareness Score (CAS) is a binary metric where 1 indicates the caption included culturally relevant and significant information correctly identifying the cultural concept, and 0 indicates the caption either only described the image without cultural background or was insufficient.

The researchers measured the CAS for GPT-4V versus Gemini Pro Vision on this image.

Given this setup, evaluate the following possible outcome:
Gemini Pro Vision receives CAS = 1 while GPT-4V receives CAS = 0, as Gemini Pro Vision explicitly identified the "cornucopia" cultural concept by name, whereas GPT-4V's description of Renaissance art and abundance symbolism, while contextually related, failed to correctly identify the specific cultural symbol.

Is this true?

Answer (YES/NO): YES